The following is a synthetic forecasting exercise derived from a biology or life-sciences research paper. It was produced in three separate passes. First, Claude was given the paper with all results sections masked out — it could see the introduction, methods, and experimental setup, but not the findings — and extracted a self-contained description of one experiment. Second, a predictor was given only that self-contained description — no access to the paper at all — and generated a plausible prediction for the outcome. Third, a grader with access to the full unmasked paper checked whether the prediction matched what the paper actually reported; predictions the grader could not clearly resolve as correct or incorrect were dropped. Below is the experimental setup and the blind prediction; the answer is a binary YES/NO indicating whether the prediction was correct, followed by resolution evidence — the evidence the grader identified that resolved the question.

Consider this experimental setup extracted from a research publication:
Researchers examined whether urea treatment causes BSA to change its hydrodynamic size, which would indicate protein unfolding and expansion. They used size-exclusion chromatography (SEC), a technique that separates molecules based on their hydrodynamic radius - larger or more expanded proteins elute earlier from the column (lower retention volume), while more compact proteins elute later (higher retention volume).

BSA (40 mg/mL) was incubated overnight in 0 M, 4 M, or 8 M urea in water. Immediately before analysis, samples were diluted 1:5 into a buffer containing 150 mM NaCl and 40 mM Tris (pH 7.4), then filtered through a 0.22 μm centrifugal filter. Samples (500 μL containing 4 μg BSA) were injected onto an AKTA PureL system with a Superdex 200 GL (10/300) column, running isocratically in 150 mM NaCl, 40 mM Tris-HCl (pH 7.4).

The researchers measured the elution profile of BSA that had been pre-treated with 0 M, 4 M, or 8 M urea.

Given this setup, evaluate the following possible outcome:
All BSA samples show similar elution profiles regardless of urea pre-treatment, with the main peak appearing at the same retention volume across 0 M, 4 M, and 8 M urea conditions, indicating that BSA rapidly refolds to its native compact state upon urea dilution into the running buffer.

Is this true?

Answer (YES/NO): NO